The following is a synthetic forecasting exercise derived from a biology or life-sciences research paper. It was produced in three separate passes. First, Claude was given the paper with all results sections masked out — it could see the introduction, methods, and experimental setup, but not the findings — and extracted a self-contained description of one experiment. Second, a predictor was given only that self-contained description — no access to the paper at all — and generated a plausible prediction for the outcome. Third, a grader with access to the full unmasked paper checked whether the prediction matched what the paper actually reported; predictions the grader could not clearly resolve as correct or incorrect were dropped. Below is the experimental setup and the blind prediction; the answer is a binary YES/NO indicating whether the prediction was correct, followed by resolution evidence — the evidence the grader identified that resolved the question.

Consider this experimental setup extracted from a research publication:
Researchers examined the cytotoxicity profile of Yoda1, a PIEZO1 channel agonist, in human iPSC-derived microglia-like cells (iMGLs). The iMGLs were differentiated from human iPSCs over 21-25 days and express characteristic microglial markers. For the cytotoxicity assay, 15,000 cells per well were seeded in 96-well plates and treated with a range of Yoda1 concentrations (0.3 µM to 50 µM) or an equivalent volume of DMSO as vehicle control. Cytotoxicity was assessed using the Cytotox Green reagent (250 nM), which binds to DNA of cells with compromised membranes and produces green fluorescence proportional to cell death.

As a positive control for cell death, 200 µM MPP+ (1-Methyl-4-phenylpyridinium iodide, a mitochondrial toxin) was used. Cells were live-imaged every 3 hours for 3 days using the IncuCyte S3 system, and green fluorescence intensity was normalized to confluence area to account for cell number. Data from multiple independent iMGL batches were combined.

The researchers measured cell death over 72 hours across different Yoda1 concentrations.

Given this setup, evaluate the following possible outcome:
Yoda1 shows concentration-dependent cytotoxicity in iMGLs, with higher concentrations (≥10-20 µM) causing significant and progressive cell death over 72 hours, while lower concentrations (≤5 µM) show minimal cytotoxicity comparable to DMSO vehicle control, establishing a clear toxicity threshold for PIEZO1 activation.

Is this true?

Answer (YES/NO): NO